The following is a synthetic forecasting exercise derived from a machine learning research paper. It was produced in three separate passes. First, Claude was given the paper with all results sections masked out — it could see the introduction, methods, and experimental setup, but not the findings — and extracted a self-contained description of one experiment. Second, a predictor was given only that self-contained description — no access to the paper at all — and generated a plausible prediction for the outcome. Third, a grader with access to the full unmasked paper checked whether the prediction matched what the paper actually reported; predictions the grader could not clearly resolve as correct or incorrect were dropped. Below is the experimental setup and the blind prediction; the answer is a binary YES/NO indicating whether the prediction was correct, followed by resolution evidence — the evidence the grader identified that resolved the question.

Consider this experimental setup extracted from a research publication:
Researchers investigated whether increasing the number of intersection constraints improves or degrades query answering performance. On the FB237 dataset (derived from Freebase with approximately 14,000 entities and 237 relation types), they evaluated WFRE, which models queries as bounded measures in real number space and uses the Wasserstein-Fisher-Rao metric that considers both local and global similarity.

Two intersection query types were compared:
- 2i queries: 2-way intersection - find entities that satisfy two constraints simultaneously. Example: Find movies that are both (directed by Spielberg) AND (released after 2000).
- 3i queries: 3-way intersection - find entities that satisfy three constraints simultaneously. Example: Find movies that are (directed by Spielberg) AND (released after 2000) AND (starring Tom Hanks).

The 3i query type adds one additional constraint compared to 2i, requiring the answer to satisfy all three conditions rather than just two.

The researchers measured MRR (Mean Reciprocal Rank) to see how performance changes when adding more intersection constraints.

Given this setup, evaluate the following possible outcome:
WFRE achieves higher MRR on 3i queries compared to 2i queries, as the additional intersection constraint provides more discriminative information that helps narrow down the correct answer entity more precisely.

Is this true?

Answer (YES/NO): YES